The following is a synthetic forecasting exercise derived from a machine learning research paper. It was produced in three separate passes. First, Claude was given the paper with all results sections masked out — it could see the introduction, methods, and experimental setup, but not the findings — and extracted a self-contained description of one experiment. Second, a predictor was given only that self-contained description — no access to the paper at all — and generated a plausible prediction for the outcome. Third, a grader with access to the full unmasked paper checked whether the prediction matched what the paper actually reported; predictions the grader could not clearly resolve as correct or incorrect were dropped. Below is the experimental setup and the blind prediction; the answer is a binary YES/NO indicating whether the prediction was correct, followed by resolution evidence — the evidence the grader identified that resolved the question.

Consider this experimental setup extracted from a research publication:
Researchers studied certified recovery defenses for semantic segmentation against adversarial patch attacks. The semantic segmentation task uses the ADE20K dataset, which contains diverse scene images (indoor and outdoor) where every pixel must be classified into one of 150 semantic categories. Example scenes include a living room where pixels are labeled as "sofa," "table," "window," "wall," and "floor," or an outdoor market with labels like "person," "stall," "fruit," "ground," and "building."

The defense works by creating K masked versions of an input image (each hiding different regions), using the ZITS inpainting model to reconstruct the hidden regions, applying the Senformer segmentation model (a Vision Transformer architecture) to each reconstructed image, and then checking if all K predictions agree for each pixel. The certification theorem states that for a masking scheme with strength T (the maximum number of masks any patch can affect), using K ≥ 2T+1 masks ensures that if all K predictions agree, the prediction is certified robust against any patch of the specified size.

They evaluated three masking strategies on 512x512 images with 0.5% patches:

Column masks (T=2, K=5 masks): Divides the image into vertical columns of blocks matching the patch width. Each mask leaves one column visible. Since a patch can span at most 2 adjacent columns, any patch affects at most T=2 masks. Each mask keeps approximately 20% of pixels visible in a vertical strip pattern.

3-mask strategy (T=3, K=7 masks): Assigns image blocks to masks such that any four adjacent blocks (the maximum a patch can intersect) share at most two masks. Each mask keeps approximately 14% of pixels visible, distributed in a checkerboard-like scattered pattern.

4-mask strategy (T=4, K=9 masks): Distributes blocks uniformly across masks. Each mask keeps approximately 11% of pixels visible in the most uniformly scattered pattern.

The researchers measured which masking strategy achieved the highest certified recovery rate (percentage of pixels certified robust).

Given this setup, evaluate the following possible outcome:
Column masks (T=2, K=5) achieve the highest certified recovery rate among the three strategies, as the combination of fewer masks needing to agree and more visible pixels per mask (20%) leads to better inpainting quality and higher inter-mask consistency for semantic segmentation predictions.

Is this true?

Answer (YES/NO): YES